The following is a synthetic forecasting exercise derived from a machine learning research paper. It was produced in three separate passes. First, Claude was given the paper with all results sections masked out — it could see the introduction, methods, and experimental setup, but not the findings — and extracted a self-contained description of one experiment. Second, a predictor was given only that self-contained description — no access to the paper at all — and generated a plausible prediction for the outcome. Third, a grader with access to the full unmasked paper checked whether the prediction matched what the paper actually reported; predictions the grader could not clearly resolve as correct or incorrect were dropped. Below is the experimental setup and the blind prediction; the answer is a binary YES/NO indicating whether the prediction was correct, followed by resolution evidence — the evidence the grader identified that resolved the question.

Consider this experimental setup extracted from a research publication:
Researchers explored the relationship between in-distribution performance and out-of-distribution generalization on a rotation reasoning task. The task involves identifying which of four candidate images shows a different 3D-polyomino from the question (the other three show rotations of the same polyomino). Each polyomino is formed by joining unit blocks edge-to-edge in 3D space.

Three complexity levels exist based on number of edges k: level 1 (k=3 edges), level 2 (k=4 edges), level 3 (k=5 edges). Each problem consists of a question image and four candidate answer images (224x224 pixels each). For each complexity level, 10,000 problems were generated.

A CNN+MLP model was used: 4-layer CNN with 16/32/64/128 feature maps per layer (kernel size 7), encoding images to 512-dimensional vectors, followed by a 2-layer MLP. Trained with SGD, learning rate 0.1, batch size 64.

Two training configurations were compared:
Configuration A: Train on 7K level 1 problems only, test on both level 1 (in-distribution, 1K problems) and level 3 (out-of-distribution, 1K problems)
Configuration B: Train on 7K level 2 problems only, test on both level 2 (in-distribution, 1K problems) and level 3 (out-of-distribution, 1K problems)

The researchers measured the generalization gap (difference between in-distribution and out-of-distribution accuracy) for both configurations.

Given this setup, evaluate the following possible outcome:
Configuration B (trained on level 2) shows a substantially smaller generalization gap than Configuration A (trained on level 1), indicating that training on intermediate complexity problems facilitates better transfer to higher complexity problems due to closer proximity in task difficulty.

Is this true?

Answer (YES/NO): YES